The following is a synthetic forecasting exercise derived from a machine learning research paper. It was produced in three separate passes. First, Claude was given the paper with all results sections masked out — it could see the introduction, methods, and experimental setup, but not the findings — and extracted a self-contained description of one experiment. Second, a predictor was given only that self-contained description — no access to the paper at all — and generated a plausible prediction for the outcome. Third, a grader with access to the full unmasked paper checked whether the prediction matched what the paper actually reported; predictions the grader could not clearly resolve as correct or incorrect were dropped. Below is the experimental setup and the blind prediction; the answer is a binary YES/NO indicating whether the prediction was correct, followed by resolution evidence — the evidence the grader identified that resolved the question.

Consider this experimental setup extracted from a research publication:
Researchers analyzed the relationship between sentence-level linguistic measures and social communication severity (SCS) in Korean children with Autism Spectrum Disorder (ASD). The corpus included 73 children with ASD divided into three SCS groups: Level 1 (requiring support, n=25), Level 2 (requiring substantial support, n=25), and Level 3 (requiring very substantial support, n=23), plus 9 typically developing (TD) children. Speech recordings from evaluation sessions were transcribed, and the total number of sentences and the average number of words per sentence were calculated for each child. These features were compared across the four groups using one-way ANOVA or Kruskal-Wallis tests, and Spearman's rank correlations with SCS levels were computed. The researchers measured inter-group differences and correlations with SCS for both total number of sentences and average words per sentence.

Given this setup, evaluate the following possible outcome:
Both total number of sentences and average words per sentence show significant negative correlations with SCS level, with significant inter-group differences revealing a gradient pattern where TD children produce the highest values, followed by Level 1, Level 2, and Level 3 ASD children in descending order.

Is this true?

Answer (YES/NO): NO